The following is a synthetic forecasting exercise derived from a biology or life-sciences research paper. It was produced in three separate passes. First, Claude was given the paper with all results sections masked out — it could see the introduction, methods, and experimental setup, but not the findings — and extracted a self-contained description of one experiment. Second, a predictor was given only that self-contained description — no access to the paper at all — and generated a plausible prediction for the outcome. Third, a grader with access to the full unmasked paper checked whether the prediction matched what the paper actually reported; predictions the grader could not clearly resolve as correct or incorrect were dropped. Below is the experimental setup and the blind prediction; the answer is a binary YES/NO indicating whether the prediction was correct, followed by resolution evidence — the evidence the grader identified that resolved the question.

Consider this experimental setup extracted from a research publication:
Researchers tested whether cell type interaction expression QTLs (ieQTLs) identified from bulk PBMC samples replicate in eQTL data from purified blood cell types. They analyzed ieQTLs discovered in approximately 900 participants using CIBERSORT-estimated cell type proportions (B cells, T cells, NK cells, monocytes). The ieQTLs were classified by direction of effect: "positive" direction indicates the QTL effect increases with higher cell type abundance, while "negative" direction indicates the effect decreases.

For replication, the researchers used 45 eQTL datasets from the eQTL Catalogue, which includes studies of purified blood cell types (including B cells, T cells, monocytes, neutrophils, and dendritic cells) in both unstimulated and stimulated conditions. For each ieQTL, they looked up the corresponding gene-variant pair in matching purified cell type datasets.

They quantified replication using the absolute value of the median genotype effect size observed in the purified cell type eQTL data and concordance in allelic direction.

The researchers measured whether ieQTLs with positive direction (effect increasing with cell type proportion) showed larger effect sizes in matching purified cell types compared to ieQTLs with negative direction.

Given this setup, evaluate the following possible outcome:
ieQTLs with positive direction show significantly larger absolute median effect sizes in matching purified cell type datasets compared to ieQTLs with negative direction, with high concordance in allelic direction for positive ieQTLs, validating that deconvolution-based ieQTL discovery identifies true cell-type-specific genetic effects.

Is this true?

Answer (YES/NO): YES